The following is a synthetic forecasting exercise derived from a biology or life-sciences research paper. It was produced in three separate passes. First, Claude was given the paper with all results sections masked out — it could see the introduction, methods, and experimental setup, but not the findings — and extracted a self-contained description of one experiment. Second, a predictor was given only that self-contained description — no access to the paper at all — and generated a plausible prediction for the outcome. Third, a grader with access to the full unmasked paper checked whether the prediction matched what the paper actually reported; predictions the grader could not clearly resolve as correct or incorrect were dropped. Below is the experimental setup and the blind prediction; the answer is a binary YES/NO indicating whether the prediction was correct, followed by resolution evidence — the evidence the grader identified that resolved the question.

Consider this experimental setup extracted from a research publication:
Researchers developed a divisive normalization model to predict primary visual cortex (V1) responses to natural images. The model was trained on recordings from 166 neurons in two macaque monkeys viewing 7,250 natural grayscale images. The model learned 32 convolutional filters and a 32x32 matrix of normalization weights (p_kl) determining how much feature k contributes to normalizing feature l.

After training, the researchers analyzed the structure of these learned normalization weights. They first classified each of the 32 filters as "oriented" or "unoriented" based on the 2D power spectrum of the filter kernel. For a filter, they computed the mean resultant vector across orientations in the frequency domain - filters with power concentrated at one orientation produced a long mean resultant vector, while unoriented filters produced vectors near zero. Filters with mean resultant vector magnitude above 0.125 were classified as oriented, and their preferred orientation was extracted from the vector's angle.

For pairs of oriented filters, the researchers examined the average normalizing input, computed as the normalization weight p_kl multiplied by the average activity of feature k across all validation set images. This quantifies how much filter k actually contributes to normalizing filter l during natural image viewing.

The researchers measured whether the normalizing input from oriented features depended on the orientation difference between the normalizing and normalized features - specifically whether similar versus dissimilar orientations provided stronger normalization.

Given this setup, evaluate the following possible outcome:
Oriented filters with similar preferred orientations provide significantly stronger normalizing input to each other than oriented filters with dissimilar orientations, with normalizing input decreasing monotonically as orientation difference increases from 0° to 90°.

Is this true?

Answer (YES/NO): YES